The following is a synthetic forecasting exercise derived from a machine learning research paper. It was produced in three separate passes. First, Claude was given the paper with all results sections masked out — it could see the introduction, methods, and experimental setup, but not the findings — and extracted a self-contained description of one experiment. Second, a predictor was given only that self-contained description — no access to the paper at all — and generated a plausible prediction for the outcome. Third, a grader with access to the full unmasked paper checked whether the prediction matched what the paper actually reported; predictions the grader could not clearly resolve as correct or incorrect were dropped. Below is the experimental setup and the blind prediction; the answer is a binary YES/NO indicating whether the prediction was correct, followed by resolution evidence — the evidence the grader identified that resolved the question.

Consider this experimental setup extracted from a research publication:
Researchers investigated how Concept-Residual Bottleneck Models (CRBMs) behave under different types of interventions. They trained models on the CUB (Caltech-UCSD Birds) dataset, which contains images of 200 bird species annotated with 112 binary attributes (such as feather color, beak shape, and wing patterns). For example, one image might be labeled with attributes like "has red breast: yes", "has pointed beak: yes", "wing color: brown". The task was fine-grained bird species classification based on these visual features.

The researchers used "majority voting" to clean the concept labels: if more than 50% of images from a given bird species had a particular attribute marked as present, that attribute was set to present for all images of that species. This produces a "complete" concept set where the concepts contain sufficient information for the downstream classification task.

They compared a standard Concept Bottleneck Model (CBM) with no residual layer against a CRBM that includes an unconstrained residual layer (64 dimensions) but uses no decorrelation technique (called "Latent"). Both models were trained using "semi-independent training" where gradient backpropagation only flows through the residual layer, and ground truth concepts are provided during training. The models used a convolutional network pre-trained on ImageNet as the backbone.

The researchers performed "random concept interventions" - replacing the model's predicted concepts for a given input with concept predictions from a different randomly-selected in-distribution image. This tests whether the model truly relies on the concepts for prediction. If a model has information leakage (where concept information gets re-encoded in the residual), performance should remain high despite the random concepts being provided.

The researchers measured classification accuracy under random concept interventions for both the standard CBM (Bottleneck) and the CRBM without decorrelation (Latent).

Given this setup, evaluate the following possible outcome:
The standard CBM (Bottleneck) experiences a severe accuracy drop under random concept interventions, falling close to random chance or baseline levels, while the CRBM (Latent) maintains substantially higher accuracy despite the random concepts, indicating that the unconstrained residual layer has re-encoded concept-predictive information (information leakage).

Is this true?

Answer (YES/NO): YES